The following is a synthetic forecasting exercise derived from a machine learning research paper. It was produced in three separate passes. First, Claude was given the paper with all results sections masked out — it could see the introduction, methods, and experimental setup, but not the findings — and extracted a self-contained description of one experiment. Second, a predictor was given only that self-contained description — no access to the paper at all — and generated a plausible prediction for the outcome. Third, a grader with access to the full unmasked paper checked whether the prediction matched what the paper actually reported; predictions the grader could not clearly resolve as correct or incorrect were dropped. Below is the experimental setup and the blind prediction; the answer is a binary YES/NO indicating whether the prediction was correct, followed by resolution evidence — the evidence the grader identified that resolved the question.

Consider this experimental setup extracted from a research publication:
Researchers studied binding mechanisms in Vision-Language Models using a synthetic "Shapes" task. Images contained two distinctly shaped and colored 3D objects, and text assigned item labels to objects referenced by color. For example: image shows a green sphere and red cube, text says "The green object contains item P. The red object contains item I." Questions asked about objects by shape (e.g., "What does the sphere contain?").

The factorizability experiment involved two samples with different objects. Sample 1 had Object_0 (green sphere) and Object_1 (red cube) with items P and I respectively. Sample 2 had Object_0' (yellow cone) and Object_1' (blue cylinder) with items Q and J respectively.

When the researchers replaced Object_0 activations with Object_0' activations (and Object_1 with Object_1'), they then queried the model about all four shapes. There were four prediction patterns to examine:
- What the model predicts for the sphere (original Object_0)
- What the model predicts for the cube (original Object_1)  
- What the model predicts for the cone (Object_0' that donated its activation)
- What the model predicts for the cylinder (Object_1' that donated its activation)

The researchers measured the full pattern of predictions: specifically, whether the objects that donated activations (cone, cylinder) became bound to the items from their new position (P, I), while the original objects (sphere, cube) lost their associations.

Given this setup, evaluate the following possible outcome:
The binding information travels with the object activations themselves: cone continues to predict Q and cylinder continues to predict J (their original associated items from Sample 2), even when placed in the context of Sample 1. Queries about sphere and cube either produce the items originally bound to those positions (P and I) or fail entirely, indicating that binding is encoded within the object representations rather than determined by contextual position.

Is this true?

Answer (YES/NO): NO